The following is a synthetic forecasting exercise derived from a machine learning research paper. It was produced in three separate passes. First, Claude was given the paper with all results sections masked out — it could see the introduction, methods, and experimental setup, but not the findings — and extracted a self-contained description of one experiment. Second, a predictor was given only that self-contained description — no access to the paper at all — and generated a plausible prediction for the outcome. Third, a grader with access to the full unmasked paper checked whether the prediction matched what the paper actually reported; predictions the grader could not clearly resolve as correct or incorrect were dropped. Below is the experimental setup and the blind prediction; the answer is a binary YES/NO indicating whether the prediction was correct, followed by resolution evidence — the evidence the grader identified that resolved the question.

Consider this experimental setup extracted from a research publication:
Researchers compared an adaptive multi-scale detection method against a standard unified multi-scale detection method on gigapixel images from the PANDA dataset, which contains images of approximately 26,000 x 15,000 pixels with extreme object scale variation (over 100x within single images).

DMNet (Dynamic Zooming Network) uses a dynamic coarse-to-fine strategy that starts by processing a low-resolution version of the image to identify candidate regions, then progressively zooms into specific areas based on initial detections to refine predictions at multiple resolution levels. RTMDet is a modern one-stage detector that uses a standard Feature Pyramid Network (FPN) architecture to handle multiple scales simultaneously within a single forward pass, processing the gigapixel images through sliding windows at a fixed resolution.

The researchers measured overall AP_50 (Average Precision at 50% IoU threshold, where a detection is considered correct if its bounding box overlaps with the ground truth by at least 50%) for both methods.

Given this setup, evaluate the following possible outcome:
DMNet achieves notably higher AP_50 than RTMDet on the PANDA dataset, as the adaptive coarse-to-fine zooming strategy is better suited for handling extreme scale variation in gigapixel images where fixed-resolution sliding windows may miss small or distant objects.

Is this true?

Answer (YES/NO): NO